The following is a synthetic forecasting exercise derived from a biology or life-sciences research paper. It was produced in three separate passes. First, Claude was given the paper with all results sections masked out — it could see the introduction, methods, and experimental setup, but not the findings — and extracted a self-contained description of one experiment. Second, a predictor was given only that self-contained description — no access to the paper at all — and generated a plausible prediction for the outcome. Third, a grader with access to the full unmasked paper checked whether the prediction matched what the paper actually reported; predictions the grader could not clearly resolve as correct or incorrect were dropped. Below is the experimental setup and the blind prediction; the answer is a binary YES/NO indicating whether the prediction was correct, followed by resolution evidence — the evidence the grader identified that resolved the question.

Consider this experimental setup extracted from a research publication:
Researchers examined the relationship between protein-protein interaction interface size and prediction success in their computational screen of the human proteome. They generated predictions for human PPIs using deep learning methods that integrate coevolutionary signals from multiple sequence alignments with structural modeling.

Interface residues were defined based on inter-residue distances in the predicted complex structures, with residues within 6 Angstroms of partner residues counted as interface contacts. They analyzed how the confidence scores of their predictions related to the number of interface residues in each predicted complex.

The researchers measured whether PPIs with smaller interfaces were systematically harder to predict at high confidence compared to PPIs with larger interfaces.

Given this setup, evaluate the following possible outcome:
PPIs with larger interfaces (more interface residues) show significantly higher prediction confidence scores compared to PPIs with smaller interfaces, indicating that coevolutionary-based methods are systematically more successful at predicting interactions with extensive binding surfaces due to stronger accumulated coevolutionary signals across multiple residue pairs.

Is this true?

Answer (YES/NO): YES